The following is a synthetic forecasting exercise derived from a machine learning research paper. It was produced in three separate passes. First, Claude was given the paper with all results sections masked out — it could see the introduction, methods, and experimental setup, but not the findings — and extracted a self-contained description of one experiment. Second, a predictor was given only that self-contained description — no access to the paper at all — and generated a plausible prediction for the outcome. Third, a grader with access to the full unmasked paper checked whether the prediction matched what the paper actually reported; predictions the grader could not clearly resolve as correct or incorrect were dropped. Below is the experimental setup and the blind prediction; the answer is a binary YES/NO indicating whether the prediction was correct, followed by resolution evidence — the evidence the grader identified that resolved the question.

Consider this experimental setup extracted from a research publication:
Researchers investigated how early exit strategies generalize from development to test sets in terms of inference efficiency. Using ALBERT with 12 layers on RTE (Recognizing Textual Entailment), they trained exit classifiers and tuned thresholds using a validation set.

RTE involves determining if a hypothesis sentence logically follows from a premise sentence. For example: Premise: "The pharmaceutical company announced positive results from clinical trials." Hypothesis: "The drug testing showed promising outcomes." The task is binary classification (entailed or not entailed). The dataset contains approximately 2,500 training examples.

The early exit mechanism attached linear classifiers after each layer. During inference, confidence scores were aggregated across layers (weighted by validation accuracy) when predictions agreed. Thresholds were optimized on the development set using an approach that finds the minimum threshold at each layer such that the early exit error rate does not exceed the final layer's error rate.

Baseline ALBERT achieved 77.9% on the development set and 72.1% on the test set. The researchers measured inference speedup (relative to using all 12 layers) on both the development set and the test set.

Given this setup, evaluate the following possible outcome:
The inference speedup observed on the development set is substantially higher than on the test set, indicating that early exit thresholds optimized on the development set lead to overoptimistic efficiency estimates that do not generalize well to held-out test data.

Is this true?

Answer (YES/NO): NO